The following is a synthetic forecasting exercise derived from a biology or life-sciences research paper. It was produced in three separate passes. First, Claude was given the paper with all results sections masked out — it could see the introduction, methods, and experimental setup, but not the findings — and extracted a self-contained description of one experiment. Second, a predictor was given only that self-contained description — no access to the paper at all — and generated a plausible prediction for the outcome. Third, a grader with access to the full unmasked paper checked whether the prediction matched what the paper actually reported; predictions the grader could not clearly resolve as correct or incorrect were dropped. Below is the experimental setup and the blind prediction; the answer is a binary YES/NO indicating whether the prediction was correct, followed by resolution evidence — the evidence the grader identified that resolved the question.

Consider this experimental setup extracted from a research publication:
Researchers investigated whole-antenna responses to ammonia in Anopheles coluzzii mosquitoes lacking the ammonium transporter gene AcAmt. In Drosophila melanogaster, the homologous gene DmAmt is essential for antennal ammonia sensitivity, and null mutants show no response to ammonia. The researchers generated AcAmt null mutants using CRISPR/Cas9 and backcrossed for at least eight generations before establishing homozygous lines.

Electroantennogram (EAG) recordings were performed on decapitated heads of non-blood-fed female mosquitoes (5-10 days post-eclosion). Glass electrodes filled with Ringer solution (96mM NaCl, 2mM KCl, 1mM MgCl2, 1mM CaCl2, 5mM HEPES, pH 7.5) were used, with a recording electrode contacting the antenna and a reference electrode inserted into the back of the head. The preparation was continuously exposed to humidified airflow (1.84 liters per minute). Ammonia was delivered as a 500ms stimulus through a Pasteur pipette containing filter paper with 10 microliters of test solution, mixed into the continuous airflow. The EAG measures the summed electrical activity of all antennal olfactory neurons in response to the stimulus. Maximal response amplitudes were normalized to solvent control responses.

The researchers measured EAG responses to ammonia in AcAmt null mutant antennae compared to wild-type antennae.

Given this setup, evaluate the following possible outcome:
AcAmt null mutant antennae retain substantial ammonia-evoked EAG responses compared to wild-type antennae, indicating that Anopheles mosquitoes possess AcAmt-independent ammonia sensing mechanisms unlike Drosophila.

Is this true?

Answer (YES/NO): YES